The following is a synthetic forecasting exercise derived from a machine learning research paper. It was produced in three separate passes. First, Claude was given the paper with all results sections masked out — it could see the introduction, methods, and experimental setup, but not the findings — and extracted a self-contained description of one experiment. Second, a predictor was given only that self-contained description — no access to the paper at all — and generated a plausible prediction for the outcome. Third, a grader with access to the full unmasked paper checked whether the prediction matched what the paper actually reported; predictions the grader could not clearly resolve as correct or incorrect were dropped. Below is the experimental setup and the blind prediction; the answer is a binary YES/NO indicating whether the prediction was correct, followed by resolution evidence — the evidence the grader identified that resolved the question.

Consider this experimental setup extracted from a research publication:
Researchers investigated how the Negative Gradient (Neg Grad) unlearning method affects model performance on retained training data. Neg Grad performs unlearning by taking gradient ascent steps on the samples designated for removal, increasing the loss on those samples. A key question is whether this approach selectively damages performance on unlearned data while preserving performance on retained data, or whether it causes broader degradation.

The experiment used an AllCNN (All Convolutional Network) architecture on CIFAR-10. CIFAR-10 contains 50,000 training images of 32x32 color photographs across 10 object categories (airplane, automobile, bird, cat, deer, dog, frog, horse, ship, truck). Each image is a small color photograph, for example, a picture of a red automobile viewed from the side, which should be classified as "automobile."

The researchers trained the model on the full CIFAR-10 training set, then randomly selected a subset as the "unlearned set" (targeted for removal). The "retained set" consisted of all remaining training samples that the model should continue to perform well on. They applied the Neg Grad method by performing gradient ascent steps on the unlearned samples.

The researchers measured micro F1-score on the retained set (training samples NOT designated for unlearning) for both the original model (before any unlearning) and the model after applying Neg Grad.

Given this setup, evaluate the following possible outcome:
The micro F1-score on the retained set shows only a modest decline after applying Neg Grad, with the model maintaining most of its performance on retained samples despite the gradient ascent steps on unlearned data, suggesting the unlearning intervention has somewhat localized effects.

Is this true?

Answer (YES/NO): NO